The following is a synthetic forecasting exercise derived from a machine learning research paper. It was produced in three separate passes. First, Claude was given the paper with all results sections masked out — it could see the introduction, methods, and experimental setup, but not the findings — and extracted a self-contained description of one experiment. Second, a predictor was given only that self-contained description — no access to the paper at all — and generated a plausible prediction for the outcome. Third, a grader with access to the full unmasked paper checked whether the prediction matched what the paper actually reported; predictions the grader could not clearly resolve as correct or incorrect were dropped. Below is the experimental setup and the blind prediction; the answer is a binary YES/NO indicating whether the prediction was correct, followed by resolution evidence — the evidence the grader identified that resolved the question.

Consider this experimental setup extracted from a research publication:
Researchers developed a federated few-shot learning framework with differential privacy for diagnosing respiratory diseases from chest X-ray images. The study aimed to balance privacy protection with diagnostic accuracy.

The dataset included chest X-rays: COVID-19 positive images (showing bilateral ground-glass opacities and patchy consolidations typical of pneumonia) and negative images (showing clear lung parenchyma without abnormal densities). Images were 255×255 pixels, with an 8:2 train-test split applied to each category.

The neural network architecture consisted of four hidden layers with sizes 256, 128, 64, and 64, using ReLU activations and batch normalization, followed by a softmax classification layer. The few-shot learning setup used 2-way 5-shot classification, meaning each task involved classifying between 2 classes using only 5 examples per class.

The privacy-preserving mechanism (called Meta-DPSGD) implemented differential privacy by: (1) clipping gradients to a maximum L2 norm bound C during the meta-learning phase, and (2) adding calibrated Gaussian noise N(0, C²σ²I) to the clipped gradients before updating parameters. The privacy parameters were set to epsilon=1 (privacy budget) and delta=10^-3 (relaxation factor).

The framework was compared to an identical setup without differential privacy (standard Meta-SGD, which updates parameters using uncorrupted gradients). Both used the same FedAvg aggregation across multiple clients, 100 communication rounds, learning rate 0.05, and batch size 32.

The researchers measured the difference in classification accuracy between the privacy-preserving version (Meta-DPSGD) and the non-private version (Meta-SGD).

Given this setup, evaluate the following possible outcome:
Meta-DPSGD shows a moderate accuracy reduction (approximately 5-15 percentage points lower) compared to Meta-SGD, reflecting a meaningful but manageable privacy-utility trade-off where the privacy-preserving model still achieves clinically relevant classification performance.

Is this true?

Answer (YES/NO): YES